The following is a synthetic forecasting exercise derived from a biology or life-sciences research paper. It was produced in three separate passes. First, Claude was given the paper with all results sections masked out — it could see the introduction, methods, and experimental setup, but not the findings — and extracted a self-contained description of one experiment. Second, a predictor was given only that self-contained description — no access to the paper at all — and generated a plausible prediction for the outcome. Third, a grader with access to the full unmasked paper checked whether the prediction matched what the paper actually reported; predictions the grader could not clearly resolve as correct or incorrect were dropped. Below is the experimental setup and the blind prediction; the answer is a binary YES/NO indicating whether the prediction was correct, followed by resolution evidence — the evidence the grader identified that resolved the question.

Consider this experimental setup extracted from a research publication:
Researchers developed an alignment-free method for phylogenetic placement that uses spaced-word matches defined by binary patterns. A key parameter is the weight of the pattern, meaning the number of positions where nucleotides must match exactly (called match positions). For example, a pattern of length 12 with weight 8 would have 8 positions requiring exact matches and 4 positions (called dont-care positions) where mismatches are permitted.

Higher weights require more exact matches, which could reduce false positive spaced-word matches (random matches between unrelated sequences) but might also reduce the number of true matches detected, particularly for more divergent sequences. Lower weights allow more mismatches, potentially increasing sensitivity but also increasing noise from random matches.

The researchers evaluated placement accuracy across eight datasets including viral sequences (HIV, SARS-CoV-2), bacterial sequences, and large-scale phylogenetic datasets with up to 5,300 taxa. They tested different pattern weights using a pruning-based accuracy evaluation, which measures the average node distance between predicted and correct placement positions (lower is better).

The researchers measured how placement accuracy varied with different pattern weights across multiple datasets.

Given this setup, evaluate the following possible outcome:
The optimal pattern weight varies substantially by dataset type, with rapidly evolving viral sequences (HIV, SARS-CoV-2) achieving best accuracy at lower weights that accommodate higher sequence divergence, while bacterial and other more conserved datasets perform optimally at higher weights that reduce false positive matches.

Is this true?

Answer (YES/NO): NO